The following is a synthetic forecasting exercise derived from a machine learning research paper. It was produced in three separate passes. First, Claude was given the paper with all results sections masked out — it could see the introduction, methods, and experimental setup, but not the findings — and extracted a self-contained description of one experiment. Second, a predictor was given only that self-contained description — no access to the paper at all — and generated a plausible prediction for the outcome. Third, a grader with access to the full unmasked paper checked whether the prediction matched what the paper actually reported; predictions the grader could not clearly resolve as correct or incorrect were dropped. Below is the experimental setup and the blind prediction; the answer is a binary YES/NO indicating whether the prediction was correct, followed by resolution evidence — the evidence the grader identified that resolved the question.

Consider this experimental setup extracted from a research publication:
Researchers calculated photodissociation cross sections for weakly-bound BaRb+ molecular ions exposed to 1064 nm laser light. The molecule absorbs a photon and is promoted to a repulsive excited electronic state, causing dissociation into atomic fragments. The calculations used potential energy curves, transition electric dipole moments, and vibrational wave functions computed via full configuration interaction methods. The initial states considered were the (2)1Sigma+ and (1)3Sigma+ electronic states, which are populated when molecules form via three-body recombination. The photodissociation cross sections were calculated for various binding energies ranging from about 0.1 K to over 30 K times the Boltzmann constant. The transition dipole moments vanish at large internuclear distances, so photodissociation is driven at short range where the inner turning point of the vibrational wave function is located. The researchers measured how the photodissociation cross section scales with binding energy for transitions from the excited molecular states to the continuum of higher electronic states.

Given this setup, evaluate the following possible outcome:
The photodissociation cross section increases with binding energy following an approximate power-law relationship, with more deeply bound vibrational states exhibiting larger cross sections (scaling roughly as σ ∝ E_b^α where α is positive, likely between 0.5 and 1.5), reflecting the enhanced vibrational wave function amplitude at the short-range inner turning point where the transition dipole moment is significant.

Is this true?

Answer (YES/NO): YES